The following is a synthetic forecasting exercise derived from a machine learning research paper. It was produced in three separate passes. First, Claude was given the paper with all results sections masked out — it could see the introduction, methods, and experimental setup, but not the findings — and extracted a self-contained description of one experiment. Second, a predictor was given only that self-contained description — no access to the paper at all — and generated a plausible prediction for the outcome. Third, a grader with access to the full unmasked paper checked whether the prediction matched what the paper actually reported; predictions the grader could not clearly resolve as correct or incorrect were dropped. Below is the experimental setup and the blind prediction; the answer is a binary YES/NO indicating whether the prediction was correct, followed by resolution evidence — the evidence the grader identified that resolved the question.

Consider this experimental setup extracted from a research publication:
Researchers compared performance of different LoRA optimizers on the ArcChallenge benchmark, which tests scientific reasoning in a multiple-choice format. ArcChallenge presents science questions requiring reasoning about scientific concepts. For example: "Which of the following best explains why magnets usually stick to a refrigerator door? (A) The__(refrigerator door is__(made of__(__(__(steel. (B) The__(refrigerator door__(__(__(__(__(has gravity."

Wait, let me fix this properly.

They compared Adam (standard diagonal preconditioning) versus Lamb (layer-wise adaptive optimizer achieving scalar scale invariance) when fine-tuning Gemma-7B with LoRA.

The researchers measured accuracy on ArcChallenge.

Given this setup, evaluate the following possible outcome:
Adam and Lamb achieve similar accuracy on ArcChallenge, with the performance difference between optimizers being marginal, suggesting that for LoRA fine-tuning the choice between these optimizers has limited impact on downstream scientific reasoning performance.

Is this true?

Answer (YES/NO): NO